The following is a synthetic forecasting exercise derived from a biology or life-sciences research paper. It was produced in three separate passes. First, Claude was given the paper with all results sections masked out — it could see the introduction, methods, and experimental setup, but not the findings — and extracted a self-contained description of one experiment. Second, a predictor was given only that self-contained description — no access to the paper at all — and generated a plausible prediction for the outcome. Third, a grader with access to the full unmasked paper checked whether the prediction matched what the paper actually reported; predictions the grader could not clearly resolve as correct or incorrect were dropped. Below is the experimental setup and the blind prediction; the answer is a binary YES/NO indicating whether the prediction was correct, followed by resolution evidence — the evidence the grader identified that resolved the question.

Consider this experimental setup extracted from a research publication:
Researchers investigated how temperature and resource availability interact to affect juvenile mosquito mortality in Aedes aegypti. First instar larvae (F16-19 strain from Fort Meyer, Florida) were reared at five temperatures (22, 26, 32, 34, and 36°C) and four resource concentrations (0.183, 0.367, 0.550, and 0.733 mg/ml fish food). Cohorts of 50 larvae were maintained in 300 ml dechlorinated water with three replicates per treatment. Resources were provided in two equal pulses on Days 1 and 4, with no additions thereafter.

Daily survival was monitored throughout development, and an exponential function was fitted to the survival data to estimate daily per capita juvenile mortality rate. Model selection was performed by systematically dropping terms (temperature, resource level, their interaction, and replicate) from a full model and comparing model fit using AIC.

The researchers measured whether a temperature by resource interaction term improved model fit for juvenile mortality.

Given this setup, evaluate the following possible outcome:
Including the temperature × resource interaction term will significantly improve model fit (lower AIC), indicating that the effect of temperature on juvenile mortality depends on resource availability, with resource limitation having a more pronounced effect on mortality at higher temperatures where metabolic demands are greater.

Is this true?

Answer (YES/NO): YES